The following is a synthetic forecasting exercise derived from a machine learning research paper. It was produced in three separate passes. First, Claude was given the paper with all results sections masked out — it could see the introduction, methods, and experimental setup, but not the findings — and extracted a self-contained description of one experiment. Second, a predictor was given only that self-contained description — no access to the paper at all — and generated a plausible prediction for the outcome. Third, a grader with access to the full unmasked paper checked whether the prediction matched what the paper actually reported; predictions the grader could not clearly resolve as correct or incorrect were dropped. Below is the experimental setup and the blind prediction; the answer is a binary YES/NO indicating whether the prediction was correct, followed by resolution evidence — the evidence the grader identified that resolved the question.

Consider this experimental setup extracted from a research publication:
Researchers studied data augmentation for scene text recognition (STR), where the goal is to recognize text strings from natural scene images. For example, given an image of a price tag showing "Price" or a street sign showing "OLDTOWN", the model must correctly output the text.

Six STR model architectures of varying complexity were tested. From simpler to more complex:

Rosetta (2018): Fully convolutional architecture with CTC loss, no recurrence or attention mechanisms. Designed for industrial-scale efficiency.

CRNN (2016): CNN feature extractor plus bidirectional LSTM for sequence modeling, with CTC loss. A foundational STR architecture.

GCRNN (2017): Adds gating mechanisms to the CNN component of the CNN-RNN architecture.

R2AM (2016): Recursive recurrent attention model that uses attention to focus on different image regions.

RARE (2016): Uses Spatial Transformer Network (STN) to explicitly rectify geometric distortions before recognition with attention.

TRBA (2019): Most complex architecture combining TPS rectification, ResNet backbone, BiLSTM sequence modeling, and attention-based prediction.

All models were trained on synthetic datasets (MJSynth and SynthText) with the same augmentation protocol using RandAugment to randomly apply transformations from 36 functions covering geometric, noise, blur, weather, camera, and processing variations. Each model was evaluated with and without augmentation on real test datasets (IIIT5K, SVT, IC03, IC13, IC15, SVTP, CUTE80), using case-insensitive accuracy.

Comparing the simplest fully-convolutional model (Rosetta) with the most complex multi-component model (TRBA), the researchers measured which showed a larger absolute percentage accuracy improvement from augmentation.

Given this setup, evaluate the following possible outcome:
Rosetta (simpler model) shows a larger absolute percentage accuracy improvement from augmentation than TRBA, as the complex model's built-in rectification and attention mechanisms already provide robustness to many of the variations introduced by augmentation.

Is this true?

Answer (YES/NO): YES